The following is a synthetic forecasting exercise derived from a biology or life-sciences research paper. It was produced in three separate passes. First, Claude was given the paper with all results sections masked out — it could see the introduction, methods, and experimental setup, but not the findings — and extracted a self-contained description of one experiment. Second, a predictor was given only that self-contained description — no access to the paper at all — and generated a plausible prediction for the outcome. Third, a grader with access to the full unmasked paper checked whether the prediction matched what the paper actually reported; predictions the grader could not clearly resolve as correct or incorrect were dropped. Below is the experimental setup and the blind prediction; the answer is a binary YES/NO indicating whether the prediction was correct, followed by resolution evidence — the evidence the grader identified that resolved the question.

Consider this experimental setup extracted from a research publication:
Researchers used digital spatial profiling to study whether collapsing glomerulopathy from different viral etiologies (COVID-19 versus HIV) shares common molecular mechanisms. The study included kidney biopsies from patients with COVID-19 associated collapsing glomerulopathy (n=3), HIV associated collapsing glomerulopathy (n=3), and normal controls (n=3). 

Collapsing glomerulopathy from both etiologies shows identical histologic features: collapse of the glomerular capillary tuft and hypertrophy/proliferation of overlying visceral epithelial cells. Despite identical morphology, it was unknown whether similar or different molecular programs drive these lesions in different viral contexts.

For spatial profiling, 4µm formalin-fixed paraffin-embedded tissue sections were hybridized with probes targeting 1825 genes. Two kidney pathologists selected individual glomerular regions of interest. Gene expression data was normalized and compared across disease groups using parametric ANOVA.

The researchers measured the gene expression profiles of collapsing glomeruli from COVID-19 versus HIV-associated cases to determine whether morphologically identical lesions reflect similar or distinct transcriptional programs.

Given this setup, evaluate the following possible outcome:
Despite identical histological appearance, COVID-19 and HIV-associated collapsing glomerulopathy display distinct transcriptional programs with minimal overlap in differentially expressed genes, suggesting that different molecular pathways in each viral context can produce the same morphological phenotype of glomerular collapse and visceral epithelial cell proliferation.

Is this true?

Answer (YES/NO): NO